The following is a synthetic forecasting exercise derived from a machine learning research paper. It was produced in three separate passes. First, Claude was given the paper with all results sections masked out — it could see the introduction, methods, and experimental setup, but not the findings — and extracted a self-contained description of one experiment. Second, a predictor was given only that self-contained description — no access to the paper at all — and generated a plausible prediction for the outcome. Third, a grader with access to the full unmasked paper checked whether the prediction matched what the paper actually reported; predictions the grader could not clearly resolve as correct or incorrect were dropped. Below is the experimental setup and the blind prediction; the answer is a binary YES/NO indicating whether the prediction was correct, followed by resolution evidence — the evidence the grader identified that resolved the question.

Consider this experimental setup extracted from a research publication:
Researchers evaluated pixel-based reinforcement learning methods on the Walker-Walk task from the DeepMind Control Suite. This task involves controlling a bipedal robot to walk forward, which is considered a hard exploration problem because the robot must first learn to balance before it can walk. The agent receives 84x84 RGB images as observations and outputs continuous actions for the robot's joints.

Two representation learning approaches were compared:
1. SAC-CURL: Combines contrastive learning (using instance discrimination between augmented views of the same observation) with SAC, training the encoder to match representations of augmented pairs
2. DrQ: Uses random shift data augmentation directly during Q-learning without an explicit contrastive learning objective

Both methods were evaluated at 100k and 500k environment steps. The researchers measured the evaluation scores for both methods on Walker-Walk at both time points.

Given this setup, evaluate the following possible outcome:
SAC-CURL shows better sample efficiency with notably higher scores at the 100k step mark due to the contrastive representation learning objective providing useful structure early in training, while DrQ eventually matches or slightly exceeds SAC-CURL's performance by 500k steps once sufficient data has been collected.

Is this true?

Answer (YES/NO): NO